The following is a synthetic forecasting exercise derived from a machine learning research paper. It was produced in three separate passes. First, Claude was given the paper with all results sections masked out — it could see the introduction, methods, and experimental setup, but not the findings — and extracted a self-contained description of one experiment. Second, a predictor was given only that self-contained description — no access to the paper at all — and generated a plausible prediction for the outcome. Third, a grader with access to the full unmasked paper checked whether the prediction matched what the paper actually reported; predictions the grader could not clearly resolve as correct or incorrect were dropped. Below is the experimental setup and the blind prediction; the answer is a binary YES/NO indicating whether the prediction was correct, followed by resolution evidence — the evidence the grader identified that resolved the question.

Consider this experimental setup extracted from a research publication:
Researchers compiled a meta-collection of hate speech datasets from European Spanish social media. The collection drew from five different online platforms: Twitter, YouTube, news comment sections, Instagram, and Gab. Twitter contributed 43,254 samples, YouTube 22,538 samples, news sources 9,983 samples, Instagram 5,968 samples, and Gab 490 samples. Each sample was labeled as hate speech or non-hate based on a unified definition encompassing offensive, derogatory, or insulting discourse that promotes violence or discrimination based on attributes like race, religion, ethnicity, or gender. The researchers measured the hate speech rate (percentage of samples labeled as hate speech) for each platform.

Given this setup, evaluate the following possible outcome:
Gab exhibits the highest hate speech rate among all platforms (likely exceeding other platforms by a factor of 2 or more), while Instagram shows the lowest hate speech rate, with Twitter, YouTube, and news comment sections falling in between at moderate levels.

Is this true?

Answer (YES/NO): YES